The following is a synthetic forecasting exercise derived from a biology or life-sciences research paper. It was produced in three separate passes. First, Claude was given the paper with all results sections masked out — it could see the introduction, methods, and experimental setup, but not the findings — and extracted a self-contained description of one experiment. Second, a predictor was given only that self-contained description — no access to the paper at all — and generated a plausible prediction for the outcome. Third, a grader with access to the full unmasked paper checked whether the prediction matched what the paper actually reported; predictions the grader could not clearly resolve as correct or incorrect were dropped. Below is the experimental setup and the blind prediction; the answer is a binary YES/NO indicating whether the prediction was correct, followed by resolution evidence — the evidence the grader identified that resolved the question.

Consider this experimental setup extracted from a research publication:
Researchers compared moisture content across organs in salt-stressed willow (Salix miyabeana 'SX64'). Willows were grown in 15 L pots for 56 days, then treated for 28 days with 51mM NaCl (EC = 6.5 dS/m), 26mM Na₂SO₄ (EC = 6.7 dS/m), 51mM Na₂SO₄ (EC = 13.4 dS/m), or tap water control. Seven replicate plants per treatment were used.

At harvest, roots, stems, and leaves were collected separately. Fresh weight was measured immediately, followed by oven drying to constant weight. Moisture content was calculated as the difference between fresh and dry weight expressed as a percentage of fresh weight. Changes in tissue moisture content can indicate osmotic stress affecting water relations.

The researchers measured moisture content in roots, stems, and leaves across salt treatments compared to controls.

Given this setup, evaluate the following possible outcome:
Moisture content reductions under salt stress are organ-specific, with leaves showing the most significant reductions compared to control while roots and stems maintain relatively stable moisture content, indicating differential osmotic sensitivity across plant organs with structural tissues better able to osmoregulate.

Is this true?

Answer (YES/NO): NO